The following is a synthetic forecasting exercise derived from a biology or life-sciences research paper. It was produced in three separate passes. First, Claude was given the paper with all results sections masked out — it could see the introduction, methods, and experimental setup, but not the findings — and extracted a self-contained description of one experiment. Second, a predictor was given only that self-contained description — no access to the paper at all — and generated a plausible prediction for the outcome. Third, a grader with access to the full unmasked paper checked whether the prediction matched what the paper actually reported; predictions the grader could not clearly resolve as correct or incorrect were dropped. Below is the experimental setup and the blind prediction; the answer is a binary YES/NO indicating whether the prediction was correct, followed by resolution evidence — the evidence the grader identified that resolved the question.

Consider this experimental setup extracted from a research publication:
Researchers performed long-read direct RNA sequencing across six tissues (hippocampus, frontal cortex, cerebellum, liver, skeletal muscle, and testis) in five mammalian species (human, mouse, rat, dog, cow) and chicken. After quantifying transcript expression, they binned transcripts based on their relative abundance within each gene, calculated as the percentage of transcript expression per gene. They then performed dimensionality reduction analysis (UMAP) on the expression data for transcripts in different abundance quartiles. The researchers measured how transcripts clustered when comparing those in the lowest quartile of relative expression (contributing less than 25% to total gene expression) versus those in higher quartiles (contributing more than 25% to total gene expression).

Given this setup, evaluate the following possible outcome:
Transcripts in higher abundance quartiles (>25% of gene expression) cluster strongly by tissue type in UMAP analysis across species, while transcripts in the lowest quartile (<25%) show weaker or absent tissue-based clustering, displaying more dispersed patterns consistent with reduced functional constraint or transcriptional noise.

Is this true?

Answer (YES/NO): NO